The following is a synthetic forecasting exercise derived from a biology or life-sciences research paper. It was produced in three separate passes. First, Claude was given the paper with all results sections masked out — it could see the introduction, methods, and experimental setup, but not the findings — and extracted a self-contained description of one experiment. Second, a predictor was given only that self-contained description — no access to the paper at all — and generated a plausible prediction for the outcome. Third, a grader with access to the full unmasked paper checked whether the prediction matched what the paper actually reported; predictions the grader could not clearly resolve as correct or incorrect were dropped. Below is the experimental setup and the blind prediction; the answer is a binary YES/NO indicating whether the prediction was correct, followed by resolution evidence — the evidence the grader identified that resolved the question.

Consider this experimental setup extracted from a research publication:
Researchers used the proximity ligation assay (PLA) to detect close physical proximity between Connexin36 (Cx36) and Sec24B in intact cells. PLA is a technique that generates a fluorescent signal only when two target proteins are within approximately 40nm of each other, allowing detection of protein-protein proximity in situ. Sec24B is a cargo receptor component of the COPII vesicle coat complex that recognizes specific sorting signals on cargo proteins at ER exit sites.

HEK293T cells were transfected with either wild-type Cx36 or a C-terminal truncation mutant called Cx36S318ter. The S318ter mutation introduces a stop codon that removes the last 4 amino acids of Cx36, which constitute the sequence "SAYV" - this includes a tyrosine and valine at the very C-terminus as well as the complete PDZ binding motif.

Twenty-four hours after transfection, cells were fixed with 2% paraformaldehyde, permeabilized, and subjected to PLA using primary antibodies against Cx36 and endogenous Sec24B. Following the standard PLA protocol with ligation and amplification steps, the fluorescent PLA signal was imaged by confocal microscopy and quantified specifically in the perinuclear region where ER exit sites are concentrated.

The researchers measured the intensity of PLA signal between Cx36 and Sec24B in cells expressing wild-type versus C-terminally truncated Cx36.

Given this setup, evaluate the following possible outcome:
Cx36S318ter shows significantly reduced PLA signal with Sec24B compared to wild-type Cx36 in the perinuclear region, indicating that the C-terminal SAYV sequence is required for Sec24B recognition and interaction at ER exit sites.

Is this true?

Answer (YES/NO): YES